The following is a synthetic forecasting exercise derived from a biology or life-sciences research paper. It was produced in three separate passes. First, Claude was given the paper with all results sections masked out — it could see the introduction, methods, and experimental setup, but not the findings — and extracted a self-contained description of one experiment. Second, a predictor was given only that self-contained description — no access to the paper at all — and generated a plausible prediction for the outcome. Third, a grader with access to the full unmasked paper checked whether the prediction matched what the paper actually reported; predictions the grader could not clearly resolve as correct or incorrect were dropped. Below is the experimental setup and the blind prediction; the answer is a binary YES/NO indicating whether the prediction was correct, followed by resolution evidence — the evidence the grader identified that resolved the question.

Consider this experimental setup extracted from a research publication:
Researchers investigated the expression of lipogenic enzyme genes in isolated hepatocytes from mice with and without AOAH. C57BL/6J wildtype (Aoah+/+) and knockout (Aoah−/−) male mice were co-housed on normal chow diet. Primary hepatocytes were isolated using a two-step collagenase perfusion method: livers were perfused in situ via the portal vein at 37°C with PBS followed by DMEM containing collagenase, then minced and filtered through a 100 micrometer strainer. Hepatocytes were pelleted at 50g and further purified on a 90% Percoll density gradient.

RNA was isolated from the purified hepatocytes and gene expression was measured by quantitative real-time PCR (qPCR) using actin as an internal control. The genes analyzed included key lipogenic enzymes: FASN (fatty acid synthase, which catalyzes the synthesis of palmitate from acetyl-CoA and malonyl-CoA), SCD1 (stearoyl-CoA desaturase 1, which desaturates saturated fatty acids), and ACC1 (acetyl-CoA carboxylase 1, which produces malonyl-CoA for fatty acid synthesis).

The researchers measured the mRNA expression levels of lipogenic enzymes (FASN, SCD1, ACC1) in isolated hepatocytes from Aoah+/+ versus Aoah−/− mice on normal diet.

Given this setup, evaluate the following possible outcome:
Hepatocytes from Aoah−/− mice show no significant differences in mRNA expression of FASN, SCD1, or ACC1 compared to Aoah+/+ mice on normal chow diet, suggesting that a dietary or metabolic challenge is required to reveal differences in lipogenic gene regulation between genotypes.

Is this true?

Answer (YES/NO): NO